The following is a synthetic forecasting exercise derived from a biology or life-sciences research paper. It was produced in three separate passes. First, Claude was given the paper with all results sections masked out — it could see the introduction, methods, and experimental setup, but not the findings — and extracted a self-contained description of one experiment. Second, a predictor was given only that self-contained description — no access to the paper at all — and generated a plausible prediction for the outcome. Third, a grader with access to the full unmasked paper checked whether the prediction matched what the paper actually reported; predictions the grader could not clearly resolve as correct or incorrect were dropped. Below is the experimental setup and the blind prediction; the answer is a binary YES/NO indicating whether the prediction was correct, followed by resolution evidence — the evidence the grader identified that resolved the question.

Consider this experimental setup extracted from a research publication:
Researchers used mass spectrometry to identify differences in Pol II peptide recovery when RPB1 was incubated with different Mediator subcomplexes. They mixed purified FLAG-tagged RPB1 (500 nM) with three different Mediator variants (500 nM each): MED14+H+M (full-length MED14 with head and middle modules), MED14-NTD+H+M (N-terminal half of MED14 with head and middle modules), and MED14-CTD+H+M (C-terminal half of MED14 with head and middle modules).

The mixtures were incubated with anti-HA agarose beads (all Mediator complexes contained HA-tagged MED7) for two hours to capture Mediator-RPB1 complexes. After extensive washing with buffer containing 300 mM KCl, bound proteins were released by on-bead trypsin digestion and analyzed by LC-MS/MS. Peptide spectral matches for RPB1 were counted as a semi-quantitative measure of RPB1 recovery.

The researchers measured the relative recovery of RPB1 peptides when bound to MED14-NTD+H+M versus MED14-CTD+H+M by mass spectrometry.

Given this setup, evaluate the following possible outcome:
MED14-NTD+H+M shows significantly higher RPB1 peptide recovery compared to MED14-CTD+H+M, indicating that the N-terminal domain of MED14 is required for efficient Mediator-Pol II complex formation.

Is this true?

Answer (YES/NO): YES